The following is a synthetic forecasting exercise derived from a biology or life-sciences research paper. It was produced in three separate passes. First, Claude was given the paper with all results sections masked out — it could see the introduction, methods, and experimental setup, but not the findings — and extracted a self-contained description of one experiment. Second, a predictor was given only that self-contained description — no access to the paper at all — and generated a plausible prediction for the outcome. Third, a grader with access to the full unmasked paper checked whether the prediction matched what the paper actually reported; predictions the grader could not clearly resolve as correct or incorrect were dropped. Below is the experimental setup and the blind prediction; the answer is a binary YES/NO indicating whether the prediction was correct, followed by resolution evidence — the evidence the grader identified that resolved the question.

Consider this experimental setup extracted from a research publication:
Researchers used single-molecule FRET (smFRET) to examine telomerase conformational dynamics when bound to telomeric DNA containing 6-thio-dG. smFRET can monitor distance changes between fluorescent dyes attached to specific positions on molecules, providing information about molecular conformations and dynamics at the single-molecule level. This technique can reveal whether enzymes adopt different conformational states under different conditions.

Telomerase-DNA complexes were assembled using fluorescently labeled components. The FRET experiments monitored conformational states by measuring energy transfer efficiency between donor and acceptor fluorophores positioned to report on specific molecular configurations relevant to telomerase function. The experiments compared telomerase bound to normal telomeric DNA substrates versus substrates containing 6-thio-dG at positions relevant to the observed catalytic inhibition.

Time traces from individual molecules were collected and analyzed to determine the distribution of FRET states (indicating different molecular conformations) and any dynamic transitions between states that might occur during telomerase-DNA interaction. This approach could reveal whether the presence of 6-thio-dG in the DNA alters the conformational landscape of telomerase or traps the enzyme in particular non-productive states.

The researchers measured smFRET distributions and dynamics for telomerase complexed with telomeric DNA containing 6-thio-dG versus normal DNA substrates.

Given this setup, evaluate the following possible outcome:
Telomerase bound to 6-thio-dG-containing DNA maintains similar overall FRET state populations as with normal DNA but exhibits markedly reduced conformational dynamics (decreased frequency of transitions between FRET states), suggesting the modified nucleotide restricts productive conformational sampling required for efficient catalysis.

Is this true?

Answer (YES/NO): NO